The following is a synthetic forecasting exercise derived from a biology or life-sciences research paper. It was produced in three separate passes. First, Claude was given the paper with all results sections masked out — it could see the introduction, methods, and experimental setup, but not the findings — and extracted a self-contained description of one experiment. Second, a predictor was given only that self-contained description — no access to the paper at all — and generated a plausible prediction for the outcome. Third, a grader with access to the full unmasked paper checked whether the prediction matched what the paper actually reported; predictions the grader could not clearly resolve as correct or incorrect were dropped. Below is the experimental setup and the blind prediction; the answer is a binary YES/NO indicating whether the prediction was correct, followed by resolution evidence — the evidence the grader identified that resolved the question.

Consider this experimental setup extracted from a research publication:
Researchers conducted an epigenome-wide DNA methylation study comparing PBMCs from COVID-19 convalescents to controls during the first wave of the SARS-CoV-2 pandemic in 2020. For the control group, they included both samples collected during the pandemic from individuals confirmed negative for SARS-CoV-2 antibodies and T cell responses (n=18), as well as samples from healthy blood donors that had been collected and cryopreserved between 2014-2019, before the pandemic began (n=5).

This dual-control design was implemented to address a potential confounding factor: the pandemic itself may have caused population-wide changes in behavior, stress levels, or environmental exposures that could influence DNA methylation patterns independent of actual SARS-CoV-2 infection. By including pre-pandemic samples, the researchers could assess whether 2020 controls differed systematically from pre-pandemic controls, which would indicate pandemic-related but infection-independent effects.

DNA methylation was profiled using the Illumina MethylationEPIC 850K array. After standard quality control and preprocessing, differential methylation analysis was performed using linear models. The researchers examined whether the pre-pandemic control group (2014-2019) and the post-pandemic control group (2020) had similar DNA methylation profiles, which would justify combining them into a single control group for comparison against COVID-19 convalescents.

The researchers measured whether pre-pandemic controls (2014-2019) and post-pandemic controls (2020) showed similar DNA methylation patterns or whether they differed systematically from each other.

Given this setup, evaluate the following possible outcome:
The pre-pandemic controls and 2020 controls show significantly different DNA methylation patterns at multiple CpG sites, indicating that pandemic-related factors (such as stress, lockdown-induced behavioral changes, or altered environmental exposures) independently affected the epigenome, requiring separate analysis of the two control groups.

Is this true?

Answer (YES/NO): NO